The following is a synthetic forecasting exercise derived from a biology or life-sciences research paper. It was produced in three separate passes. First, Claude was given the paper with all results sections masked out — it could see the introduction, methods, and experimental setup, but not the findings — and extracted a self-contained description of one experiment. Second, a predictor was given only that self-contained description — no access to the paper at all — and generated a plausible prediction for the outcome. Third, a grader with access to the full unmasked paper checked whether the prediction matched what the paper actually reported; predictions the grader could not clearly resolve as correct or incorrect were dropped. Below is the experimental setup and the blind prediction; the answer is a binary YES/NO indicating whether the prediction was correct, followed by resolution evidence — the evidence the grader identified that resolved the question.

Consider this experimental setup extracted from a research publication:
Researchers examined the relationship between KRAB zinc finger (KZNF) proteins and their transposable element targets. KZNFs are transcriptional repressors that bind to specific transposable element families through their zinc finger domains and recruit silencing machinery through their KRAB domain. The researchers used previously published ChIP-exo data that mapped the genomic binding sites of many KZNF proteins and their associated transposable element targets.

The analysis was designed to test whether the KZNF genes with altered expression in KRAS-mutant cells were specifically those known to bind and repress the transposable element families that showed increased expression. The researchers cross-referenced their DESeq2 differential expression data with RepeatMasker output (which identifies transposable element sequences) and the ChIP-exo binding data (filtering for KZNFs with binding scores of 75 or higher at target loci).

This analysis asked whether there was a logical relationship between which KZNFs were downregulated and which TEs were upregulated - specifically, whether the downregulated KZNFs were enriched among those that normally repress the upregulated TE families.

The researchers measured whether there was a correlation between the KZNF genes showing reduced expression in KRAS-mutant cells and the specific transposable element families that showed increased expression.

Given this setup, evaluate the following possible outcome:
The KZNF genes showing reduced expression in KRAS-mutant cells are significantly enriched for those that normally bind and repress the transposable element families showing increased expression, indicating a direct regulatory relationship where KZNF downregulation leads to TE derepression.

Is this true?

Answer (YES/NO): YES